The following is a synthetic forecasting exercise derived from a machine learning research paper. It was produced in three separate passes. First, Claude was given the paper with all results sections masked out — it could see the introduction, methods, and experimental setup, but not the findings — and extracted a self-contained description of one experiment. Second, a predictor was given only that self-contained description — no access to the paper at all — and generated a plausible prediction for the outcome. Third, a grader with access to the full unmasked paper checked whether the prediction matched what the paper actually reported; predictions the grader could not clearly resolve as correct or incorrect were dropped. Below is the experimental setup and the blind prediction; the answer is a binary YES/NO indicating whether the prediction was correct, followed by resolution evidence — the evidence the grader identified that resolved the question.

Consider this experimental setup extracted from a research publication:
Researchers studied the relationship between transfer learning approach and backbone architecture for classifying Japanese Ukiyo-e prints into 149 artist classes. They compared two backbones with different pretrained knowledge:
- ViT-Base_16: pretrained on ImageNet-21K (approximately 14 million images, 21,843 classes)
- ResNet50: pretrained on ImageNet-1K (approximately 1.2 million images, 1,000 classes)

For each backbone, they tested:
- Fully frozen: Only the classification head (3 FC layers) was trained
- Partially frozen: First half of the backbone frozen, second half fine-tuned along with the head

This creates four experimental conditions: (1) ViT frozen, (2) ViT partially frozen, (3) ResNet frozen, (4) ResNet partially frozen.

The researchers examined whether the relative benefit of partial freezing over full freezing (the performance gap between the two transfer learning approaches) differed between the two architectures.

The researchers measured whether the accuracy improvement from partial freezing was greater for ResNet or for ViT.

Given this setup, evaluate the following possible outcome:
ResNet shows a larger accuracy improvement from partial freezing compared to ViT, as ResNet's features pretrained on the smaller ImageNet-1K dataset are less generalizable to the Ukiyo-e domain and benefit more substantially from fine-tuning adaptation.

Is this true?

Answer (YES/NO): NO